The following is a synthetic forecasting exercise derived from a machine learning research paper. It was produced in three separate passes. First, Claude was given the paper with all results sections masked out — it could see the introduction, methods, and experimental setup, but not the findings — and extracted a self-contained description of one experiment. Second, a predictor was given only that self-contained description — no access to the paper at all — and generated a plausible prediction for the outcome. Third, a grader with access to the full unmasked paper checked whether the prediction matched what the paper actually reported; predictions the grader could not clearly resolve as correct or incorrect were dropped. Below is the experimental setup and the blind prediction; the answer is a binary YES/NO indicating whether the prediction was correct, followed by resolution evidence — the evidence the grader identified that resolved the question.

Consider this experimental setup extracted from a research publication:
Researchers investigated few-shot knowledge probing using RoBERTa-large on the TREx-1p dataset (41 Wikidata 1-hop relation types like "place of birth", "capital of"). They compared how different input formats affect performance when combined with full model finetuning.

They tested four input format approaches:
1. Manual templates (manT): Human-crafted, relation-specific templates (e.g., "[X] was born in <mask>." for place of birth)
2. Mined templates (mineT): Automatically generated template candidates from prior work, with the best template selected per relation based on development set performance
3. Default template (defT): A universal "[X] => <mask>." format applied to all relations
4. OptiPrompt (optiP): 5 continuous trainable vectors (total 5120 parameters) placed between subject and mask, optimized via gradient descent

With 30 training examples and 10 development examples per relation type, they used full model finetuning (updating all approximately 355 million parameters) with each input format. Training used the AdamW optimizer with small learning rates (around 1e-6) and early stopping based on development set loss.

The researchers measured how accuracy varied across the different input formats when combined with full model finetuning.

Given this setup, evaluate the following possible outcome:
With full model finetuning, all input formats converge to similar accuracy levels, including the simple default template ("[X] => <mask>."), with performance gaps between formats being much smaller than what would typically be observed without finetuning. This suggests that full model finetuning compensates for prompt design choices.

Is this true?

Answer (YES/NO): YES